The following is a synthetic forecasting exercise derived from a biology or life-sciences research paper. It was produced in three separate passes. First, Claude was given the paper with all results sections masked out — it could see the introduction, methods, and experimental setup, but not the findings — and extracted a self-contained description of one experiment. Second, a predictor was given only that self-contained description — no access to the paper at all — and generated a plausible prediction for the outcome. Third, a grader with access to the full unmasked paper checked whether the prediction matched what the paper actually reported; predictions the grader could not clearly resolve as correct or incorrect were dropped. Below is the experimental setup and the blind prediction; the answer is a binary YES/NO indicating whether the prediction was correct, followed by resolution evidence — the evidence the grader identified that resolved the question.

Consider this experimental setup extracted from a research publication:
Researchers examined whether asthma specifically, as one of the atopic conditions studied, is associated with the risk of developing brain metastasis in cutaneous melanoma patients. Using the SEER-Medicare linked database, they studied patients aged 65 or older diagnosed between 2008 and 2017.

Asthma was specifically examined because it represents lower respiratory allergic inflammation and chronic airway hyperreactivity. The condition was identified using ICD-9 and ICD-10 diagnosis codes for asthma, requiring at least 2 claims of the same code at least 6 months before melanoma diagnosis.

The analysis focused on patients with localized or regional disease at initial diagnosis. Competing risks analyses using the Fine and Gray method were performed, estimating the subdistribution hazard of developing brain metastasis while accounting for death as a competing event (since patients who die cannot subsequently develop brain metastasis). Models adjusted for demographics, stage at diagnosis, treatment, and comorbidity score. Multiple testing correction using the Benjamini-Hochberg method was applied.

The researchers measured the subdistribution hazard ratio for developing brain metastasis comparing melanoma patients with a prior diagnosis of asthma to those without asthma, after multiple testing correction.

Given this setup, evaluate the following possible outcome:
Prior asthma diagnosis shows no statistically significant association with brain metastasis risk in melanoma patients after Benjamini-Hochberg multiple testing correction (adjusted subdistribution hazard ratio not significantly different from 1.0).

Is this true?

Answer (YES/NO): YES